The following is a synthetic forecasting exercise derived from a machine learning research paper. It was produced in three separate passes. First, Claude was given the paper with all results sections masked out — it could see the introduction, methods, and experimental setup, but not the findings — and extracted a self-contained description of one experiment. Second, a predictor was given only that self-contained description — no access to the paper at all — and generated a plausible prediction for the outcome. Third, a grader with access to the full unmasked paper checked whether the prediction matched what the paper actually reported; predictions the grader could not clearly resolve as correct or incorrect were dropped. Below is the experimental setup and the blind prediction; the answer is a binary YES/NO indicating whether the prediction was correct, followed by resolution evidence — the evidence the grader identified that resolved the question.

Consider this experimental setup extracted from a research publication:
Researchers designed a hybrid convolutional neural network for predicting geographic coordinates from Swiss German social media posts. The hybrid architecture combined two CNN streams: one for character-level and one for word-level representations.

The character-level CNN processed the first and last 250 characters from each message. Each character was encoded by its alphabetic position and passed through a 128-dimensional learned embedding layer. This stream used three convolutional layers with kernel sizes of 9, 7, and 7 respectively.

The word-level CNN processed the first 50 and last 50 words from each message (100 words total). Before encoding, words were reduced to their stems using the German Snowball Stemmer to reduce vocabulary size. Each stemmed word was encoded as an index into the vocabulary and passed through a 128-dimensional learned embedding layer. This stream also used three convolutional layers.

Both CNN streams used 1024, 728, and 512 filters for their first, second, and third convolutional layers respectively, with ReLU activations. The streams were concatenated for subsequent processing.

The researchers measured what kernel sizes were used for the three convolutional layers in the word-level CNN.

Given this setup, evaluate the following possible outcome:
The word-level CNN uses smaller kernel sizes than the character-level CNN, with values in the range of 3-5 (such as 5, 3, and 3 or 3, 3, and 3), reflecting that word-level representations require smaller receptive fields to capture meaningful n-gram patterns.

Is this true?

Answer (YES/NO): NO